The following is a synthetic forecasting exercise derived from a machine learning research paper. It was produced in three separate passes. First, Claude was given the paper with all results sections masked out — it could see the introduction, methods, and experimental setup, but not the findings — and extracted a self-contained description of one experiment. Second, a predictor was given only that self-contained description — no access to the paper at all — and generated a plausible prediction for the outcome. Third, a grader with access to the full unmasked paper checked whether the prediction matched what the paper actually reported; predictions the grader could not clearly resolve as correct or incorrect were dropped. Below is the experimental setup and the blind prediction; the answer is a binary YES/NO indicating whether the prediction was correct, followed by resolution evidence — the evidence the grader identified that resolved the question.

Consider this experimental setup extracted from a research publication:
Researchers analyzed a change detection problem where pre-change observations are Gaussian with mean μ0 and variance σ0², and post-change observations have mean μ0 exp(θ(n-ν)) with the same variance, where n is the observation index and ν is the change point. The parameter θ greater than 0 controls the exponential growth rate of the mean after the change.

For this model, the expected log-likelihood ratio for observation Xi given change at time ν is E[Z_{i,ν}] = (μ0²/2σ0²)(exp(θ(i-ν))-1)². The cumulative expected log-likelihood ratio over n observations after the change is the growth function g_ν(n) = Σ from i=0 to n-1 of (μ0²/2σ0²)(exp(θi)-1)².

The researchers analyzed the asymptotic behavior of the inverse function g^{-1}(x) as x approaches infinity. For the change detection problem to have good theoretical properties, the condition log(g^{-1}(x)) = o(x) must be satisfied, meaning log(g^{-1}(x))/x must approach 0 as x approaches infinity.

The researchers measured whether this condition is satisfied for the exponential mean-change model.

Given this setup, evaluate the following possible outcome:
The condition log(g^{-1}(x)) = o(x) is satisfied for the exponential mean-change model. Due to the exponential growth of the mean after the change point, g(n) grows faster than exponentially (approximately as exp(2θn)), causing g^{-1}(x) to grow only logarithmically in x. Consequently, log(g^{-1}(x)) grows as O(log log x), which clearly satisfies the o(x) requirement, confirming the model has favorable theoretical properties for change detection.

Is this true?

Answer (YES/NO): YES